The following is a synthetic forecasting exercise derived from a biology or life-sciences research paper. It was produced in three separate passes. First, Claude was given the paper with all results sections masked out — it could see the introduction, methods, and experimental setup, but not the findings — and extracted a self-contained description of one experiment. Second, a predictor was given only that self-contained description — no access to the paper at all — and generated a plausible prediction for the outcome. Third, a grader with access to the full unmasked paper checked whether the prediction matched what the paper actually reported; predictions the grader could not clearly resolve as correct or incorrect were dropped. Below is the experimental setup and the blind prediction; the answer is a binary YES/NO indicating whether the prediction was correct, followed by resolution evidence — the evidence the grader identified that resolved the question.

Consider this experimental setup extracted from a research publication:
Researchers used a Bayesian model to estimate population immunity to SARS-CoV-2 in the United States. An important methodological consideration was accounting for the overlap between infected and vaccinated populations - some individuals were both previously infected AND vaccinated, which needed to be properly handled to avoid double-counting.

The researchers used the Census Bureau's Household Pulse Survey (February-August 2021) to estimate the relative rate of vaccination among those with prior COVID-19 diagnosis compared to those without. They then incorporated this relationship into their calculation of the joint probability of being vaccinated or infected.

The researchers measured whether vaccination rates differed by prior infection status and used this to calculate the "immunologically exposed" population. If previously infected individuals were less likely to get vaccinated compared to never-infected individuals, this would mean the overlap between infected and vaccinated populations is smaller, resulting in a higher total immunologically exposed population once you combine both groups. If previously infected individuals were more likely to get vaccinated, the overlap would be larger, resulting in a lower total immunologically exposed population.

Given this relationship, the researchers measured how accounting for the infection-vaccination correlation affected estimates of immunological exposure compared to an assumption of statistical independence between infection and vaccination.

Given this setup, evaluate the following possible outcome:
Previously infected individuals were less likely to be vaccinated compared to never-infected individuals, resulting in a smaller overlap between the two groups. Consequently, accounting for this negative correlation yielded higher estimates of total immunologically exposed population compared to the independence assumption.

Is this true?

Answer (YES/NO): YES